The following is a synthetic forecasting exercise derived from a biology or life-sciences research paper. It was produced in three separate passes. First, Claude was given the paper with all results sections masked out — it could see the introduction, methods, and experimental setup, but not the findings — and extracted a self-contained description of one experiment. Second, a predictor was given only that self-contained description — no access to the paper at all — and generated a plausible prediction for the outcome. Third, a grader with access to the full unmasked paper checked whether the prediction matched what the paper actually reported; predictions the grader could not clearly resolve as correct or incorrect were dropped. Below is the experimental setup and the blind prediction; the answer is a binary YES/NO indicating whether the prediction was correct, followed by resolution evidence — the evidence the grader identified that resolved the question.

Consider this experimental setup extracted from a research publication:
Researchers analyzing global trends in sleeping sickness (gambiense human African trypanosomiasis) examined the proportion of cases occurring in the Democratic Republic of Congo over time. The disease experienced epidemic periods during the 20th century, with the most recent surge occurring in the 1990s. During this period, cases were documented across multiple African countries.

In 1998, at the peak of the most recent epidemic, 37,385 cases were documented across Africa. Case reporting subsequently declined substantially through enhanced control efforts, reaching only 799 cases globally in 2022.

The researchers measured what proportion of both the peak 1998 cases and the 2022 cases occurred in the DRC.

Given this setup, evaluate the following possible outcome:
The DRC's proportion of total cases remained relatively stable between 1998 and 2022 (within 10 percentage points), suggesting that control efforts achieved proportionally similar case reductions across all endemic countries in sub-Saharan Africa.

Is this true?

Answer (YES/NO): YES